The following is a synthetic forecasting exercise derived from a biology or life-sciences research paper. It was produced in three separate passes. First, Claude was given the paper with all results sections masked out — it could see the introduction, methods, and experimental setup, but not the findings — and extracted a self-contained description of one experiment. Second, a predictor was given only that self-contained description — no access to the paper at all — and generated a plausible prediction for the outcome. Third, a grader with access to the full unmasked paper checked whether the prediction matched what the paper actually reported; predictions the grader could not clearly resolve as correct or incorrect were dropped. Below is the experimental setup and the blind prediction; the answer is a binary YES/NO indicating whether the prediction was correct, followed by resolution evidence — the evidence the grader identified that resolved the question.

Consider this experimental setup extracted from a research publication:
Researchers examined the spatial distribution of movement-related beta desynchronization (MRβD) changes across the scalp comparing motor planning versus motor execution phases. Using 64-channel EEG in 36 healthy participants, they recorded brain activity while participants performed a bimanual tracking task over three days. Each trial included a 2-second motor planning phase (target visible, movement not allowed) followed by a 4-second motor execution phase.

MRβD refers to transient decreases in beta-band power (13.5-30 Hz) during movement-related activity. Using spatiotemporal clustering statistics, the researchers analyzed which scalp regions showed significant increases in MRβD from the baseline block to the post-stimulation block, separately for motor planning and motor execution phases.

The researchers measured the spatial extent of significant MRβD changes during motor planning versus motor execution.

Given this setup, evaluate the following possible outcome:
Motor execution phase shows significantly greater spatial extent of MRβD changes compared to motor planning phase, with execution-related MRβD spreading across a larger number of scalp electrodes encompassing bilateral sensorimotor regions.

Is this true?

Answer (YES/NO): NO